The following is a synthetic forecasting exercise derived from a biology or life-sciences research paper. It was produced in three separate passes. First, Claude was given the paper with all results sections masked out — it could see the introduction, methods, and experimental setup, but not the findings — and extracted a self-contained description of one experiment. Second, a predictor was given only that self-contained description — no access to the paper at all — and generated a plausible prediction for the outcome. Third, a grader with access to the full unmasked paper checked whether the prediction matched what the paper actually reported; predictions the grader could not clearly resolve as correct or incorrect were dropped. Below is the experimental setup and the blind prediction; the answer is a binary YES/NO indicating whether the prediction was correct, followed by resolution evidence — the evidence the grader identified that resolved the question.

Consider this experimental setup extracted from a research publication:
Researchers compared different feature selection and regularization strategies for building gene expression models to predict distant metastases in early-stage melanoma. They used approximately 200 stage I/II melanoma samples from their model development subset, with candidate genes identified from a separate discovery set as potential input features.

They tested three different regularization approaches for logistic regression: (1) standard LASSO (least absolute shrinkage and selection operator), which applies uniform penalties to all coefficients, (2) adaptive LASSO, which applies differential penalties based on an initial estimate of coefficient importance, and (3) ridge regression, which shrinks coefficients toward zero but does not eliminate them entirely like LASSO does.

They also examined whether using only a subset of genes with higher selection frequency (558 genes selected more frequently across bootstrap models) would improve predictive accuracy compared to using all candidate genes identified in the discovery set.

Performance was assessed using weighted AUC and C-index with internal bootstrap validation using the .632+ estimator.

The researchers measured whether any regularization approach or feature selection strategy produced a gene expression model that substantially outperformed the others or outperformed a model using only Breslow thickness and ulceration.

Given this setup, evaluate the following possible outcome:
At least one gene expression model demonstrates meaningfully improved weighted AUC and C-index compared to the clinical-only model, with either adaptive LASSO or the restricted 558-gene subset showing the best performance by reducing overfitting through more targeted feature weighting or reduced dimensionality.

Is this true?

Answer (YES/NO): NO